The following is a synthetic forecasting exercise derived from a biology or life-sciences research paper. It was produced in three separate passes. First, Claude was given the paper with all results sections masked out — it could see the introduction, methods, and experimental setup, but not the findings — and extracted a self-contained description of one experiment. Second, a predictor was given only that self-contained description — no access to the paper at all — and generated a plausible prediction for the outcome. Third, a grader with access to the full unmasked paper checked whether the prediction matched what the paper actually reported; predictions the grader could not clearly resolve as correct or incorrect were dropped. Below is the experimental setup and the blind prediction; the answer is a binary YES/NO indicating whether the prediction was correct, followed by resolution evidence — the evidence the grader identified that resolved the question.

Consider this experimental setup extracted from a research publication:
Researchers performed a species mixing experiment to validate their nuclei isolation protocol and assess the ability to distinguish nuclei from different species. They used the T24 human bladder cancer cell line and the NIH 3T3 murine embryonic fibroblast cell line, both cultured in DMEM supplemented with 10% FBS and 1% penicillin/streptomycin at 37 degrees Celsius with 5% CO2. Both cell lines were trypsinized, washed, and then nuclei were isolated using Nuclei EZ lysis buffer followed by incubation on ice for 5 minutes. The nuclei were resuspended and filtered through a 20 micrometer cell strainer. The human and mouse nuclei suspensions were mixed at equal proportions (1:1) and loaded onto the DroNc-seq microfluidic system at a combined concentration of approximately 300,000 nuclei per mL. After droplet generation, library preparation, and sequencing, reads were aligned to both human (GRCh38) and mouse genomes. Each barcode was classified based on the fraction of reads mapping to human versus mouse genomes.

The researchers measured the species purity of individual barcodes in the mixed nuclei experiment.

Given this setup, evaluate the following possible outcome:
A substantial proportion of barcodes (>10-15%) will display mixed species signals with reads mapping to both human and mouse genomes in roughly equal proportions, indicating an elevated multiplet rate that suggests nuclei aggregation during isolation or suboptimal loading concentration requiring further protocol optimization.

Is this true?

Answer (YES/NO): NO